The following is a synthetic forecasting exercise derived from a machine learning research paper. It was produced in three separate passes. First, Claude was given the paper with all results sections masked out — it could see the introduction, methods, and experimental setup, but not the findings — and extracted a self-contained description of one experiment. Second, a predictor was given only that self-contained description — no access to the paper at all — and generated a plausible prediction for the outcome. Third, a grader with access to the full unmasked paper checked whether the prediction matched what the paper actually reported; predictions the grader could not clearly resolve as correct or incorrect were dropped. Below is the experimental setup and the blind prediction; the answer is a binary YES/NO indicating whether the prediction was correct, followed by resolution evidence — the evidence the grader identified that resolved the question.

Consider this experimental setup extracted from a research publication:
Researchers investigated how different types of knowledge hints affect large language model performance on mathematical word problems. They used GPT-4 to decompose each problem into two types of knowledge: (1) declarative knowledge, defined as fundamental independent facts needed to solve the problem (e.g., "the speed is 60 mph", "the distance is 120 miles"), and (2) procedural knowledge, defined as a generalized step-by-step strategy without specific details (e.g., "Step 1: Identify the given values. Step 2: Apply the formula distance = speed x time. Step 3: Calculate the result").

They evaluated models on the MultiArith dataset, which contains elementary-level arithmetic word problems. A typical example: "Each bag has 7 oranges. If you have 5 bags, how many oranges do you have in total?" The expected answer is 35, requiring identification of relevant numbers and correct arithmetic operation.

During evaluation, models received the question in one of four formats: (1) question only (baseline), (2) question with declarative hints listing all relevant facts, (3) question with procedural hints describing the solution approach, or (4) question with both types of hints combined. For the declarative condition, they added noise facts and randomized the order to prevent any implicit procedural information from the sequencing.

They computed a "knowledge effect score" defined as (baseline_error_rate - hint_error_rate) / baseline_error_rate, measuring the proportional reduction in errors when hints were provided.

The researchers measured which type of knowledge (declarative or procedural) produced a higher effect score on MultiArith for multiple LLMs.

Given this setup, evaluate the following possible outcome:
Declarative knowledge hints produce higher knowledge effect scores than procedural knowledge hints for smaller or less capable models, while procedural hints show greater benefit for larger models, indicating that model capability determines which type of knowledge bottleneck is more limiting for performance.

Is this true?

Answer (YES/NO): NO